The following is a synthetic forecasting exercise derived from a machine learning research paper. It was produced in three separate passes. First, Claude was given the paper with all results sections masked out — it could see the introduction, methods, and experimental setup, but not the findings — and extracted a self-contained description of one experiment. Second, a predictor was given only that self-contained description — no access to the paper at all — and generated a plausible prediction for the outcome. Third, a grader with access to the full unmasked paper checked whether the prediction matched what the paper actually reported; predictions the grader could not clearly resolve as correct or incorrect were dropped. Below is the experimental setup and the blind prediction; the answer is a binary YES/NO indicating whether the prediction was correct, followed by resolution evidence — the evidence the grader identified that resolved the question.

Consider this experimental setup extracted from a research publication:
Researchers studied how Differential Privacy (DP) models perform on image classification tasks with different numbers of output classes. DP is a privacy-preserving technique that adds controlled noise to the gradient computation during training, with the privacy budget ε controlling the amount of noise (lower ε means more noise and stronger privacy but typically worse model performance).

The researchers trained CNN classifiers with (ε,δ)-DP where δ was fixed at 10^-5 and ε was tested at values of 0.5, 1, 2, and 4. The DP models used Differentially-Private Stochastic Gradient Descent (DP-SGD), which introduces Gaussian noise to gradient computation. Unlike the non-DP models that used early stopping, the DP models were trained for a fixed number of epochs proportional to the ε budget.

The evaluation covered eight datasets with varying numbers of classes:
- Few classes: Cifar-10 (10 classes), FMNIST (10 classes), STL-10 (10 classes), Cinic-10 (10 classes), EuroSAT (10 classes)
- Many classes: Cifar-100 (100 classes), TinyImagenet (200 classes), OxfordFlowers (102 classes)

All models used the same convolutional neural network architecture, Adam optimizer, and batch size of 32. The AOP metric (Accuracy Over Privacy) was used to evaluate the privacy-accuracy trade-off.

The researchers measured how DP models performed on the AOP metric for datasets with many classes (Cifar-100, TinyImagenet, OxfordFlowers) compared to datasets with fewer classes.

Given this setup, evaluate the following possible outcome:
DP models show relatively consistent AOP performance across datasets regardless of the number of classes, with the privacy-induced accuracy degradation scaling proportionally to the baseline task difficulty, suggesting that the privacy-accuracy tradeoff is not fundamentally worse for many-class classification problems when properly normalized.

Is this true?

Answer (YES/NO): NO